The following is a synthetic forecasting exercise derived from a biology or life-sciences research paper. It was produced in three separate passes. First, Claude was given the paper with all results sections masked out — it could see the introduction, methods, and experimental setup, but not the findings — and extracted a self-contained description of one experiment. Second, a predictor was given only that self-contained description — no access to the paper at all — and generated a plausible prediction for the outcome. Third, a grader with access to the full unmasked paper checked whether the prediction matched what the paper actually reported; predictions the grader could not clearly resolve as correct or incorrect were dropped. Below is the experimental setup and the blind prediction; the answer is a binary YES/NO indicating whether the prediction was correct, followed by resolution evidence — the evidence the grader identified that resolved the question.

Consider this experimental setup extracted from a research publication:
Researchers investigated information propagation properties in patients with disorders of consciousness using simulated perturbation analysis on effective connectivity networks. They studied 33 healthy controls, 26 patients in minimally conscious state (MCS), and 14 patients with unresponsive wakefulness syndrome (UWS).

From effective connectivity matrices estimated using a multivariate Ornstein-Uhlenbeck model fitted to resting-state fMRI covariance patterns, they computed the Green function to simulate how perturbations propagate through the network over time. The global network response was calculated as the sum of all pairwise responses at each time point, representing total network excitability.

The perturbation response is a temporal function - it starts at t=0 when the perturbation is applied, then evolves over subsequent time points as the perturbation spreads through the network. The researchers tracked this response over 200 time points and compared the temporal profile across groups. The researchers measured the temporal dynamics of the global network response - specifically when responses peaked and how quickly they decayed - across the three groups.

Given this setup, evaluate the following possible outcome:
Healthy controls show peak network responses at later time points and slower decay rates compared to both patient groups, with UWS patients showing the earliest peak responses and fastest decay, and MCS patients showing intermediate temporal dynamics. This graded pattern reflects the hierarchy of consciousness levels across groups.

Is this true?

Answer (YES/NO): YES